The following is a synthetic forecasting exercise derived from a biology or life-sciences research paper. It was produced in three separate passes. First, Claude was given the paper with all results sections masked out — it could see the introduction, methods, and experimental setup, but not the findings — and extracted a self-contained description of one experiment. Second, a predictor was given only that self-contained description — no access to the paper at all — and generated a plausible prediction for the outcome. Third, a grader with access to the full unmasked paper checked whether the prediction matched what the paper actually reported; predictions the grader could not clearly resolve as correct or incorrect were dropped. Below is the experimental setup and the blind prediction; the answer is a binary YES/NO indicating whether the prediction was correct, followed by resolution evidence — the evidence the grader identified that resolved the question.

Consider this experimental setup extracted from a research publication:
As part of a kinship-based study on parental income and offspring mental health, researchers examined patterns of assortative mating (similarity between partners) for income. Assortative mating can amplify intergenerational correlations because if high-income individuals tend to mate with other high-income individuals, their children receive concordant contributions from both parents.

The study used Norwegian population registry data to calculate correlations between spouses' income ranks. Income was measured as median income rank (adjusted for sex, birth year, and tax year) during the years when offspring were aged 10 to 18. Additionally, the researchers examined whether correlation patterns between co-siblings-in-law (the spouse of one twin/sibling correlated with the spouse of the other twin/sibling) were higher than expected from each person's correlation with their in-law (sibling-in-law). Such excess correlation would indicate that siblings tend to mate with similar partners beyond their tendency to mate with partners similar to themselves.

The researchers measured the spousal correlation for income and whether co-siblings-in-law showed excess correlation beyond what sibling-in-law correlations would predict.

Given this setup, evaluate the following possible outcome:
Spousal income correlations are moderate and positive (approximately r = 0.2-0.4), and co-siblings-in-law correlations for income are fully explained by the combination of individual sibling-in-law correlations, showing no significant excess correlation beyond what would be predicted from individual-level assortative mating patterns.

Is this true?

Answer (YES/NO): NO